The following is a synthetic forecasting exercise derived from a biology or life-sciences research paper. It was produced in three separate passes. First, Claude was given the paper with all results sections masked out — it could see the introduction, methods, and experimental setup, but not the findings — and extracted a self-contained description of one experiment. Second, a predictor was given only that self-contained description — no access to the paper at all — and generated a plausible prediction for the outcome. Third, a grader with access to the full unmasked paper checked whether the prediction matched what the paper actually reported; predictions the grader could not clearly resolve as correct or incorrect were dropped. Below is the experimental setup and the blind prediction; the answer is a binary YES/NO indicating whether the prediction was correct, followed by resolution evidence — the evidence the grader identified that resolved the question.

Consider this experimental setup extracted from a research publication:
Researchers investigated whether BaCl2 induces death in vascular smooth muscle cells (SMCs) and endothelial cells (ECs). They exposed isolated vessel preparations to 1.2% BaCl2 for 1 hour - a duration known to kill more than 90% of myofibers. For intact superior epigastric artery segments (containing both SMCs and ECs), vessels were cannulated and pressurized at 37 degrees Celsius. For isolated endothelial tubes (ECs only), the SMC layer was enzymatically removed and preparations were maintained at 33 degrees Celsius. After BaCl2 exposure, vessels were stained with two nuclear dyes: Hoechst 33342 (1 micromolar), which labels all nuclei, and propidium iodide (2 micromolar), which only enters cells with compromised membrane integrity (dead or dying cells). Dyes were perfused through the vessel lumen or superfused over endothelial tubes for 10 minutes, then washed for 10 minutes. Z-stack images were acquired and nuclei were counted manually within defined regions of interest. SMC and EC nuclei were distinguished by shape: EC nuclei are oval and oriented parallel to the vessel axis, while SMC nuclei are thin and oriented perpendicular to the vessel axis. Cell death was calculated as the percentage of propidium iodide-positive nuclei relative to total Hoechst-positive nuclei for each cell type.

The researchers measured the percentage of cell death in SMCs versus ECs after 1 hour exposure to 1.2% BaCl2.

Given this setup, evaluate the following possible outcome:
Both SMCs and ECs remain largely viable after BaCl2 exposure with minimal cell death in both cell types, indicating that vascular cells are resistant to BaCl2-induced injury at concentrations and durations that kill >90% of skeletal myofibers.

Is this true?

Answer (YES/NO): YES